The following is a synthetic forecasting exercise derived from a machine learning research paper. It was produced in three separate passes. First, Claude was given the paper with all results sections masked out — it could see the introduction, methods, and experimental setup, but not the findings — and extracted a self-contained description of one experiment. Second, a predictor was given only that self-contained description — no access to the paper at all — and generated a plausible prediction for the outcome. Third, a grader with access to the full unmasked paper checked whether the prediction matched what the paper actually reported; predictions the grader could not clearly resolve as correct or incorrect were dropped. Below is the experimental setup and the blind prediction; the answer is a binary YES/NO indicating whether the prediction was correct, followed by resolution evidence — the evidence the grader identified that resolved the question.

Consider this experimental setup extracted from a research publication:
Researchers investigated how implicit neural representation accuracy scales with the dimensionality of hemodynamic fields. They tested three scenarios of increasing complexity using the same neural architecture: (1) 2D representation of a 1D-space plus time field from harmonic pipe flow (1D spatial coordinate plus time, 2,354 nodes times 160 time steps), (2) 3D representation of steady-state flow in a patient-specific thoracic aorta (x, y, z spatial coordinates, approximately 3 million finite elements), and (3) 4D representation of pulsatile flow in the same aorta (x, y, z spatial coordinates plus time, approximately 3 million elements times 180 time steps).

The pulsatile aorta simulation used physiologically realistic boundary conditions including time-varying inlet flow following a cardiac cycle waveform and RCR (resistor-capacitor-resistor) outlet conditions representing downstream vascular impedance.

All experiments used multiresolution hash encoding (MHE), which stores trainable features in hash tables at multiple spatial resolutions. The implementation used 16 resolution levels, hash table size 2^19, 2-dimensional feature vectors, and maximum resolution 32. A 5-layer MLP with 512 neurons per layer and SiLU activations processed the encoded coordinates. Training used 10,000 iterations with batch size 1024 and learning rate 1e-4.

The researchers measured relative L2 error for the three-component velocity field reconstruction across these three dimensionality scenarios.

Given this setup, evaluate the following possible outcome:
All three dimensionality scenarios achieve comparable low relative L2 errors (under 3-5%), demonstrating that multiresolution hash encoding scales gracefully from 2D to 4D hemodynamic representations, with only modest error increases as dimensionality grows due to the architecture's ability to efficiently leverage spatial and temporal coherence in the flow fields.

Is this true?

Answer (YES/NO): NO